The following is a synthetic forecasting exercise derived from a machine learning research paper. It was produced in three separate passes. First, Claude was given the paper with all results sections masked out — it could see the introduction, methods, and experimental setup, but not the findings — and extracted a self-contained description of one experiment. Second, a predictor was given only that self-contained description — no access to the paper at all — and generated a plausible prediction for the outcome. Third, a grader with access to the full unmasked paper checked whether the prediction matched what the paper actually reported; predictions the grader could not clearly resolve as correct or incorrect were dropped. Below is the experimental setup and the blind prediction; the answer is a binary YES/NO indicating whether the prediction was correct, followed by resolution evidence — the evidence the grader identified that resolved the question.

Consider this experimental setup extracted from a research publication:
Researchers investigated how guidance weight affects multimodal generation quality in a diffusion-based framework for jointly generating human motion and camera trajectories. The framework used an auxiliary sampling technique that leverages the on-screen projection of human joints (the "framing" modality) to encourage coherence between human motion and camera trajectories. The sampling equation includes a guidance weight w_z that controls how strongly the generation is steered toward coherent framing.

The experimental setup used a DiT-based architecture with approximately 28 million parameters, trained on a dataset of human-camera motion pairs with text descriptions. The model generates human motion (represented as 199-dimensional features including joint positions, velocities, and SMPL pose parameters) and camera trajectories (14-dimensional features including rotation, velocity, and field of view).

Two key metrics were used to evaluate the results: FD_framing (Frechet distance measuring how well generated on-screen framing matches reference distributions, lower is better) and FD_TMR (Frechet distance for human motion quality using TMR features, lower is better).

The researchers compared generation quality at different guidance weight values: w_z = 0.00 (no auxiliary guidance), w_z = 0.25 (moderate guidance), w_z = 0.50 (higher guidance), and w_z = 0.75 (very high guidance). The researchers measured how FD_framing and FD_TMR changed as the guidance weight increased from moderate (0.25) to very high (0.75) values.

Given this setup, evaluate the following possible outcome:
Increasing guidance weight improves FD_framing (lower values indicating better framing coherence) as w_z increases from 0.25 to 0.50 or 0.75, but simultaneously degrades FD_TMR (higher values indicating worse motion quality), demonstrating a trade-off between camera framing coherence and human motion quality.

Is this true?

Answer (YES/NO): NO